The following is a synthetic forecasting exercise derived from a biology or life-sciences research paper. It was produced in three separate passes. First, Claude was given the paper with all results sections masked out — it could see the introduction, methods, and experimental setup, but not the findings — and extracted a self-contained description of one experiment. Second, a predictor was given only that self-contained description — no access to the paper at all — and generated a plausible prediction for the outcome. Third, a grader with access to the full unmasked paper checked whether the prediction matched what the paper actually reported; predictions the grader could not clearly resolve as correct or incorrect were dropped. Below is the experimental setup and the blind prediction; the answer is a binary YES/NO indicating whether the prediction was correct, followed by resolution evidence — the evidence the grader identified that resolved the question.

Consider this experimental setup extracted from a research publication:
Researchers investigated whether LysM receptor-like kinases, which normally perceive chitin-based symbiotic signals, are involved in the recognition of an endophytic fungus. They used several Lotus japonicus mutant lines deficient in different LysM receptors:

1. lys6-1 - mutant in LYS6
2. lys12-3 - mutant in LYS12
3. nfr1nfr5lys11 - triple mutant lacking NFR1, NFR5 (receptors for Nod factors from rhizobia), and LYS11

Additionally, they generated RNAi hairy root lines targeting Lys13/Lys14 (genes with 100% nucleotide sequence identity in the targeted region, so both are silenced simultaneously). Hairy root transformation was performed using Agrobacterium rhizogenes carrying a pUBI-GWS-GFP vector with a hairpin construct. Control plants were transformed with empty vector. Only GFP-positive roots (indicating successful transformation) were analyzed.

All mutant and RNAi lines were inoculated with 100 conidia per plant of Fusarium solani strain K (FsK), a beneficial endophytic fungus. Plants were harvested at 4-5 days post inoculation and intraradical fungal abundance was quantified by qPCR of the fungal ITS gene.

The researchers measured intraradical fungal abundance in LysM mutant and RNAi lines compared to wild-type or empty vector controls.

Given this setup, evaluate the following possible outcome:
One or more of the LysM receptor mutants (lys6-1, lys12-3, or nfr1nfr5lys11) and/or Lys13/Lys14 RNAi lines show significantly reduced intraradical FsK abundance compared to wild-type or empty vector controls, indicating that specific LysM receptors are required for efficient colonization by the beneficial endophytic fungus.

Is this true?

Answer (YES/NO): YES